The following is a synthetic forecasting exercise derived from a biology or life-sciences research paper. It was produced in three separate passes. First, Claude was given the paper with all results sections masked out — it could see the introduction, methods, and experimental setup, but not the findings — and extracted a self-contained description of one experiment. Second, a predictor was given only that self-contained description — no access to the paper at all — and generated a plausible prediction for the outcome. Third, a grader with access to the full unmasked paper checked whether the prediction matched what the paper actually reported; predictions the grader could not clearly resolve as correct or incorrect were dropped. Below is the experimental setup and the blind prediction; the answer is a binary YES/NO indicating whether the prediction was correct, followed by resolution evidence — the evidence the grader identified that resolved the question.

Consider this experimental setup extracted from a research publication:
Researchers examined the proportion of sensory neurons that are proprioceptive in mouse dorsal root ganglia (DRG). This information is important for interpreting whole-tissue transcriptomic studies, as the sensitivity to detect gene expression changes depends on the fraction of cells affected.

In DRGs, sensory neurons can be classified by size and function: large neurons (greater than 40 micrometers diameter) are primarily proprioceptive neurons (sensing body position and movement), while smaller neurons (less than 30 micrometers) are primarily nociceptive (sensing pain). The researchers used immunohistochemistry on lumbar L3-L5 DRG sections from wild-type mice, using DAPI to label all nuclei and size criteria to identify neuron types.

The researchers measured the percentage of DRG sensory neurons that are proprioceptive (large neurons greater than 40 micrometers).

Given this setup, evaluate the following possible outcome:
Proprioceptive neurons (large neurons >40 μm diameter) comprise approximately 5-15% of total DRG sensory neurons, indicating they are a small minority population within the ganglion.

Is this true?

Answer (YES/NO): YES